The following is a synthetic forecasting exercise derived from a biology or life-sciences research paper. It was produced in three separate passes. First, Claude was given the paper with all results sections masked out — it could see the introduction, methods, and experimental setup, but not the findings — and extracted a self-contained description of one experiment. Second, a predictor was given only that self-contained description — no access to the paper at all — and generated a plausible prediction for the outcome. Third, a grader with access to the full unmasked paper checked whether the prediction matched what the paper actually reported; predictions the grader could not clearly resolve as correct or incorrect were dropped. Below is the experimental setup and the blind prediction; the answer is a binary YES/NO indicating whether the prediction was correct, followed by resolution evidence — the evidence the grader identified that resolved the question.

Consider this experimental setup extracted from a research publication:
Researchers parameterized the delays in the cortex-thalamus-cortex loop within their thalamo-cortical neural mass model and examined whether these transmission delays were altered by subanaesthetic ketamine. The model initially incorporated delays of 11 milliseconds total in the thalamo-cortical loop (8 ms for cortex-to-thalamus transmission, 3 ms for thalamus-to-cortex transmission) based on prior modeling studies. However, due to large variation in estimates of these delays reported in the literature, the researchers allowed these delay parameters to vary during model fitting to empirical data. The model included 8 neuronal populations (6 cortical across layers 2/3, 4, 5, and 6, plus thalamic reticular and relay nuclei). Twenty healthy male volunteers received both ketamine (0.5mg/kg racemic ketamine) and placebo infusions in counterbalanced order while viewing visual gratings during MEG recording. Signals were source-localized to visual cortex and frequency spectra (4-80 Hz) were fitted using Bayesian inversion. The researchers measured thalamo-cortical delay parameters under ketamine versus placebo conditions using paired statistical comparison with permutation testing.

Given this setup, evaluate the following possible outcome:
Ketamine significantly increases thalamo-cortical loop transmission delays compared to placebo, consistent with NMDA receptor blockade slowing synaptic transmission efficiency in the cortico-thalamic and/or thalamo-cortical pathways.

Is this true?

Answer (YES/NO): NO